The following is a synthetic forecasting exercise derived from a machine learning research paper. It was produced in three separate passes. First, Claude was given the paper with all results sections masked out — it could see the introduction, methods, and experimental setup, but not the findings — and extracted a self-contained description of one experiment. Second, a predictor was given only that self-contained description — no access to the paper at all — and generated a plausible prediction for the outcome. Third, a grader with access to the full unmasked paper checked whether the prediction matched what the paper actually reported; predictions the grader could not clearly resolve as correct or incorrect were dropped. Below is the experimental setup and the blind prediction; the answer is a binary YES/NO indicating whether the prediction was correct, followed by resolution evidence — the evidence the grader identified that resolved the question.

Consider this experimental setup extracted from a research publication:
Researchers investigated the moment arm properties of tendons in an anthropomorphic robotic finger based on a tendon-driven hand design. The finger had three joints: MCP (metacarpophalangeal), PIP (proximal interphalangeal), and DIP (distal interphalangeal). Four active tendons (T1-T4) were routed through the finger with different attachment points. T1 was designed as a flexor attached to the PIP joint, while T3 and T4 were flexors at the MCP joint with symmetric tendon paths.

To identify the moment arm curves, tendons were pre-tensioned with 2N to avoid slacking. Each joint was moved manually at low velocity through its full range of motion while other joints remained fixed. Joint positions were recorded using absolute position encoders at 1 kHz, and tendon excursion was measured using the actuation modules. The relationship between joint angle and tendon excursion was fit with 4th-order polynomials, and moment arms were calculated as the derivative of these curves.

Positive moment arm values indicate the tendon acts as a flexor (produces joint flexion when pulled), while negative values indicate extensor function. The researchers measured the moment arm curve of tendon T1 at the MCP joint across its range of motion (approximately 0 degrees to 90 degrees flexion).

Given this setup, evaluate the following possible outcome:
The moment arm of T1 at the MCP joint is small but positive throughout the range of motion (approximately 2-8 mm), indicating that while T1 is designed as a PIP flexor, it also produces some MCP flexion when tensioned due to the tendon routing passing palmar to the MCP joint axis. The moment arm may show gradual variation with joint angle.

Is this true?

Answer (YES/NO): NO